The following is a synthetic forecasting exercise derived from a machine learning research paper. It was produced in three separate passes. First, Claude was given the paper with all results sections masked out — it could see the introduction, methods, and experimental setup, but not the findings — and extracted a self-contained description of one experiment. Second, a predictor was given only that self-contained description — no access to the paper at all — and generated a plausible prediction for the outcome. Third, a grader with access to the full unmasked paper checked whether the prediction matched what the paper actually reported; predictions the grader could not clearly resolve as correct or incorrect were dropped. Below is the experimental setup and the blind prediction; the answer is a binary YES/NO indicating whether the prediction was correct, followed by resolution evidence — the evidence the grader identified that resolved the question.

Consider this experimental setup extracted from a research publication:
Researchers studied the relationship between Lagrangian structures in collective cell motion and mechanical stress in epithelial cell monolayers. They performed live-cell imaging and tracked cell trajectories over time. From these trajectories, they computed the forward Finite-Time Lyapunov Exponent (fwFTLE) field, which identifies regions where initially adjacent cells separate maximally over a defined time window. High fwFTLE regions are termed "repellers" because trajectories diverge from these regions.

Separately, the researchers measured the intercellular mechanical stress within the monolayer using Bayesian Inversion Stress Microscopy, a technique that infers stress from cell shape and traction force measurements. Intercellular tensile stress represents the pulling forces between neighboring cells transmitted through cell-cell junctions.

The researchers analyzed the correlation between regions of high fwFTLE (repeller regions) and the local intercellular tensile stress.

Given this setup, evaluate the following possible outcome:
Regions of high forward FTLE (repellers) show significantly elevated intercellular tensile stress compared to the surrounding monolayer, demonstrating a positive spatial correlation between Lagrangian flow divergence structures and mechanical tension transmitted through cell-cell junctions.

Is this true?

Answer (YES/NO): YES